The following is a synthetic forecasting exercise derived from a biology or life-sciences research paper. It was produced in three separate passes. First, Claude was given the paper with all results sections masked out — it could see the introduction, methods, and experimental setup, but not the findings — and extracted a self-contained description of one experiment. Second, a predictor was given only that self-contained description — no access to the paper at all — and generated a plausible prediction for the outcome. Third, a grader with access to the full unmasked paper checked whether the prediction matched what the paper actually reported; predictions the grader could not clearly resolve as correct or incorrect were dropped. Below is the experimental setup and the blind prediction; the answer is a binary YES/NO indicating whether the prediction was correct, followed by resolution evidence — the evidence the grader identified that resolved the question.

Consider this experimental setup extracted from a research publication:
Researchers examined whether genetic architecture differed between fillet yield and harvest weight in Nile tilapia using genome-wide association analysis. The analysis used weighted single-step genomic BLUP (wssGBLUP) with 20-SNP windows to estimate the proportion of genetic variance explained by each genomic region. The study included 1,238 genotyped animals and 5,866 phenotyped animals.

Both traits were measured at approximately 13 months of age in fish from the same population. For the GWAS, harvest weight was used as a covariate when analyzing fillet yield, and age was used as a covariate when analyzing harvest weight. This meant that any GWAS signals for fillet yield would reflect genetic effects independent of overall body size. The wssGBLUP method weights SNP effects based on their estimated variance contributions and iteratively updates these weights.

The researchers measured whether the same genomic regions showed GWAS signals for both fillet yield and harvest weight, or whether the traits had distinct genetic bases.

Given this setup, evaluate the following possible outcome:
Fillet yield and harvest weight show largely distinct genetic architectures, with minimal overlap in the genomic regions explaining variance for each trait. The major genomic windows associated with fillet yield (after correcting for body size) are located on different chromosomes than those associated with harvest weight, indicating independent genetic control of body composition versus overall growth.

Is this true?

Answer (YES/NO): NO